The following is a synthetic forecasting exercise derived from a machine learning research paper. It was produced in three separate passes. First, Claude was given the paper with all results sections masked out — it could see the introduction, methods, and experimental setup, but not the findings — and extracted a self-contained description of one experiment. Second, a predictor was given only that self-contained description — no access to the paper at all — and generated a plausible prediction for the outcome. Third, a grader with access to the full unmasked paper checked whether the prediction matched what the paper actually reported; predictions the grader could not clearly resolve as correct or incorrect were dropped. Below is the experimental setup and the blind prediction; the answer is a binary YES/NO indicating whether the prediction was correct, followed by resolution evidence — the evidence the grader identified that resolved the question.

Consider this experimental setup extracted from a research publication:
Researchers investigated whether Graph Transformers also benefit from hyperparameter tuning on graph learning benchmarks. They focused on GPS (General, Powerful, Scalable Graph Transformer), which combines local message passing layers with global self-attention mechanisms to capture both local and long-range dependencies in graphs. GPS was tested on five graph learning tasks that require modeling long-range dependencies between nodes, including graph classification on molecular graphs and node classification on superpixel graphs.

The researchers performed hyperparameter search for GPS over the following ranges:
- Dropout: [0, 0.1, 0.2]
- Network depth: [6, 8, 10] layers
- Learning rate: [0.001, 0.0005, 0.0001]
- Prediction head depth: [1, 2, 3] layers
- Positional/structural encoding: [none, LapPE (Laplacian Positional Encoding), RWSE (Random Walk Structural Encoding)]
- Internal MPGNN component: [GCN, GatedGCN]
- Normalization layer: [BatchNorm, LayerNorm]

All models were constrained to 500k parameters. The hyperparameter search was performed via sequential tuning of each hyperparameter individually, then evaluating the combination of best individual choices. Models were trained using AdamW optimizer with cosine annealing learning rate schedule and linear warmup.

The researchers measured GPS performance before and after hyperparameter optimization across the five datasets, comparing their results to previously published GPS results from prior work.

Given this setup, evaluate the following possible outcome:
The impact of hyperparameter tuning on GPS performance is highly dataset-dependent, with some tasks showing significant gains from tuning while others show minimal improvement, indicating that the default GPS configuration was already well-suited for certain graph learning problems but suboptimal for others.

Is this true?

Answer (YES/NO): YES